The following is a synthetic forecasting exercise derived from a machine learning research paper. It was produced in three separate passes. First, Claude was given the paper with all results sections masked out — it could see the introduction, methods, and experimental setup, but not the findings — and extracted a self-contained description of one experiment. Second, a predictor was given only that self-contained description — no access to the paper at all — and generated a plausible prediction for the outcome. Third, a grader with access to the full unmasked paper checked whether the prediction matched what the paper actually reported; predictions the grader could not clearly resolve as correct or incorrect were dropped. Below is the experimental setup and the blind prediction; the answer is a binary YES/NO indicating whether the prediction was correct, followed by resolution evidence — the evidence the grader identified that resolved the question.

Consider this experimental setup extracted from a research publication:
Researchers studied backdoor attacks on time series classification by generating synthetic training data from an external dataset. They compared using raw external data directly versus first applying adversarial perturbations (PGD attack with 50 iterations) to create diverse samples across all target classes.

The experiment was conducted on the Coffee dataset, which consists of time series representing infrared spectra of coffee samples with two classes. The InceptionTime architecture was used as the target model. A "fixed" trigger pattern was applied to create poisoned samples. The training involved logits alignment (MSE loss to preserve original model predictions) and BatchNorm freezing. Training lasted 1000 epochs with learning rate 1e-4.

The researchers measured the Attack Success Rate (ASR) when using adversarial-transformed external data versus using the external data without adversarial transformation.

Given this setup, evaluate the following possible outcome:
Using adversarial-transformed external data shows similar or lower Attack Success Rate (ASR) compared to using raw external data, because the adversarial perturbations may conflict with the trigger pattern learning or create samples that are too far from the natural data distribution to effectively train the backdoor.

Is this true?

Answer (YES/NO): NO